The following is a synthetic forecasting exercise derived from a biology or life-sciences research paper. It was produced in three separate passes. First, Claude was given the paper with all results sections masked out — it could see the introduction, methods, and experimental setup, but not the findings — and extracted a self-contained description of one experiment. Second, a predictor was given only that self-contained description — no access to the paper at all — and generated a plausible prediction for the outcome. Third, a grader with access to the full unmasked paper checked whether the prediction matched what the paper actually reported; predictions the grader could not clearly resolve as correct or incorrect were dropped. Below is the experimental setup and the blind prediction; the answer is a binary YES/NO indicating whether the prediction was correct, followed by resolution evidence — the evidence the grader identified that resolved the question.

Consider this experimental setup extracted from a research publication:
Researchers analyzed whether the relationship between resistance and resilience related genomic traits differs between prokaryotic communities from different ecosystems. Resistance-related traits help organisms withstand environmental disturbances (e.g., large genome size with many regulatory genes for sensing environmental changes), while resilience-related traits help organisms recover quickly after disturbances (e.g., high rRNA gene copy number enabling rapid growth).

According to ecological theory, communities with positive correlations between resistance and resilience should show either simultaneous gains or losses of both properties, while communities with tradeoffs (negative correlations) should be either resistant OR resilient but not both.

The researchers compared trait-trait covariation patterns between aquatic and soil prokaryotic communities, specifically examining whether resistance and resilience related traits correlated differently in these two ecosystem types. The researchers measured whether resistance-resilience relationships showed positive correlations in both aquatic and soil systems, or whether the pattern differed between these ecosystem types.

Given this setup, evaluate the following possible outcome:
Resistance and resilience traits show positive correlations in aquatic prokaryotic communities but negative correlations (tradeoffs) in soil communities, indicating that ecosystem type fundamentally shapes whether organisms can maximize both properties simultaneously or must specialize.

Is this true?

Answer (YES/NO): YES